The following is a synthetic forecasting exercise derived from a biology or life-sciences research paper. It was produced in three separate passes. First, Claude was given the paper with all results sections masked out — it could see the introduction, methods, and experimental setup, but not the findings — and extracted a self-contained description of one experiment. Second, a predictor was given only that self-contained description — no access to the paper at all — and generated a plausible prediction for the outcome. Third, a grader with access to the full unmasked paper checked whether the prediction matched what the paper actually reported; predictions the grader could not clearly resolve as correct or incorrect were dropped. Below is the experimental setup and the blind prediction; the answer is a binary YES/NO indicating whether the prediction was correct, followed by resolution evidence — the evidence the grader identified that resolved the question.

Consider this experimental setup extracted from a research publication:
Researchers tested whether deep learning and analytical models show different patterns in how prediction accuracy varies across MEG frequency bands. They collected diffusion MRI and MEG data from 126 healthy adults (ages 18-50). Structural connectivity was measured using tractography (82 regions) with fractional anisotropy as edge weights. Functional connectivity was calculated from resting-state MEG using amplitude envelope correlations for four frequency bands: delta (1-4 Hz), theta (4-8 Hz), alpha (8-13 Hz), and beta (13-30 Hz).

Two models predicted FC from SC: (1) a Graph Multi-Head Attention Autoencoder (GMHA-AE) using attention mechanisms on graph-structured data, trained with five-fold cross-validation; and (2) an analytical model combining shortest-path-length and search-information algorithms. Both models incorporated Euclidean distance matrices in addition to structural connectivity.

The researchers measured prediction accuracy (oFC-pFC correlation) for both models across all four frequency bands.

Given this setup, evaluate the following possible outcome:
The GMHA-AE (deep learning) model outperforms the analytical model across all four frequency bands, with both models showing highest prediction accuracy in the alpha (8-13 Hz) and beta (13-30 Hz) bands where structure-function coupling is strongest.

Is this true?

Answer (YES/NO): YES